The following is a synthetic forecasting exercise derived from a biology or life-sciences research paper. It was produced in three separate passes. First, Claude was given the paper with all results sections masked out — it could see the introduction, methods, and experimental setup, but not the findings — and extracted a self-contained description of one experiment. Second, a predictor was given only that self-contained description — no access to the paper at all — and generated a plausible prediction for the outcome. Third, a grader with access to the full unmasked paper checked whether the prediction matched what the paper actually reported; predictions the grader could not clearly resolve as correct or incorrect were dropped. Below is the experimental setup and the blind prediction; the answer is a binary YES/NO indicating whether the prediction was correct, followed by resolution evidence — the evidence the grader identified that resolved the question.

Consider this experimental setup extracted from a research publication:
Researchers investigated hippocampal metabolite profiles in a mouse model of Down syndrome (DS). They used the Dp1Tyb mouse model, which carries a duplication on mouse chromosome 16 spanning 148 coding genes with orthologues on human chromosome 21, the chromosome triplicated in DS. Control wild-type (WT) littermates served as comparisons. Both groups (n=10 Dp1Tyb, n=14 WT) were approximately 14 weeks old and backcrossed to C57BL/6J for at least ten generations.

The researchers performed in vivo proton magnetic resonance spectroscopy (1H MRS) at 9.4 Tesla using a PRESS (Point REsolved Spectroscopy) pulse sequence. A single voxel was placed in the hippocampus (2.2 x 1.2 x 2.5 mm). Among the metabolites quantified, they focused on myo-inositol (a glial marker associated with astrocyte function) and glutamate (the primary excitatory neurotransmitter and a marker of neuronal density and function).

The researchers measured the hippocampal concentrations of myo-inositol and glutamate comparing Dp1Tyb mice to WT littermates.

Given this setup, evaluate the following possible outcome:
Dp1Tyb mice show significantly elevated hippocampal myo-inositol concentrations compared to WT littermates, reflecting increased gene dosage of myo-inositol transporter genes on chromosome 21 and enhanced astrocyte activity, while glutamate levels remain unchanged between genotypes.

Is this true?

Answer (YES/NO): NO